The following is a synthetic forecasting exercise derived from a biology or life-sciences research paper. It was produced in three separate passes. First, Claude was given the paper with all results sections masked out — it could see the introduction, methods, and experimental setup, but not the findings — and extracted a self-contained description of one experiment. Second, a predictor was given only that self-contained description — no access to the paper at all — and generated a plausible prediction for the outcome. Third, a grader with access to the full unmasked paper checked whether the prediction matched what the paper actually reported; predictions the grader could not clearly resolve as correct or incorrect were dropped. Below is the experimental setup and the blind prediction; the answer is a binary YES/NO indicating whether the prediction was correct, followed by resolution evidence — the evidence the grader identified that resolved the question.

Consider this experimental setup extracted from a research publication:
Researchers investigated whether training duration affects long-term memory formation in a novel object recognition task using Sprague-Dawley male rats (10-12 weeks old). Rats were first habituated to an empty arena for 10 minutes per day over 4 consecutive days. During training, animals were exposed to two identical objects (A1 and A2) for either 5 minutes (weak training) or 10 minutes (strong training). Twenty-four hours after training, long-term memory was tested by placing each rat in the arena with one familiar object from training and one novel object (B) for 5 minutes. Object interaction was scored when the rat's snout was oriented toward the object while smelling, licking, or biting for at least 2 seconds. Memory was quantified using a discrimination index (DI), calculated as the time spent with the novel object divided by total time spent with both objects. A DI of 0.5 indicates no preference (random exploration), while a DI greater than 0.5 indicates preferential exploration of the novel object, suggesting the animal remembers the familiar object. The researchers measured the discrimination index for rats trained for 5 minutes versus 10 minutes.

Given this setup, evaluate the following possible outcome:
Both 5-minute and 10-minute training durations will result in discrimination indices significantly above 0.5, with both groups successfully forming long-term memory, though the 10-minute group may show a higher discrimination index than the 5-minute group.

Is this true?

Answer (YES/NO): NO